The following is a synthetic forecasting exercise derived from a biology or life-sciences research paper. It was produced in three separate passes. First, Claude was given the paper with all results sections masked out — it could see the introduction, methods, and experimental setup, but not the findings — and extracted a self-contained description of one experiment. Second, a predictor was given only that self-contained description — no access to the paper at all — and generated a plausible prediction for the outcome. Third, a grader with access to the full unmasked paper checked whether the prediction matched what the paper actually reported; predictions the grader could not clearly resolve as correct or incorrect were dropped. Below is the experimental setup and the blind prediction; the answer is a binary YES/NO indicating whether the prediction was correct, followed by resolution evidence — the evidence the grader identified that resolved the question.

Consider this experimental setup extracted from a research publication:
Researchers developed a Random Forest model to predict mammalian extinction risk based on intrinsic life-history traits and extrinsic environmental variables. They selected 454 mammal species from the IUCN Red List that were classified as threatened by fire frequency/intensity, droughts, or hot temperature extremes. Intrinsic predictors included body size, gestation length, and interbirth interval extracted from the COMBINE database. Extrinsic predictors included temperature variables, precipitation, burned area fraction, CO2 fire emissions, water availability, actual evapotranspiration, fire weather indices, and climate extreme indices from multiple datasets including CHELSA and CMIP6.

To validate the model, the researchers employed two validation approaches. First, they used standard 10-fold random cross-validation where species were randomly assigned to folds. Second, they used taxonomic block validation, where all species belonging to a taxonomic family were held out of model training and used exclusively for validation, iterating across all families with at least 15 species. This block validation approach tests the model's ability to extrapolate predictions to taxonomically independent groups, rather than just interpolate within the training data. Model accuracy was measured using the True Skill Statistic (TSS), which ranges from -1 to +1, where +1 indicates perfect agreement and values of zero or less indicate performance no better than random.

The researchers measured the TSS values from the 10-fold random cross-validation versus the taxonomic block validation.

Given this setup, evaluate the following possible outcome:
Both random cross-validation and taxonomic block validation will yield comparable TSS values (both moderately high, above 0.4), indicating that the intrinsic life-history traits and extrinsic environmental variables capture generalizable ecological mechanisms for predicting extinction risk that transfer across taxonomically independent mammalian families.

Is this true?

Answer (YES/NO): NO